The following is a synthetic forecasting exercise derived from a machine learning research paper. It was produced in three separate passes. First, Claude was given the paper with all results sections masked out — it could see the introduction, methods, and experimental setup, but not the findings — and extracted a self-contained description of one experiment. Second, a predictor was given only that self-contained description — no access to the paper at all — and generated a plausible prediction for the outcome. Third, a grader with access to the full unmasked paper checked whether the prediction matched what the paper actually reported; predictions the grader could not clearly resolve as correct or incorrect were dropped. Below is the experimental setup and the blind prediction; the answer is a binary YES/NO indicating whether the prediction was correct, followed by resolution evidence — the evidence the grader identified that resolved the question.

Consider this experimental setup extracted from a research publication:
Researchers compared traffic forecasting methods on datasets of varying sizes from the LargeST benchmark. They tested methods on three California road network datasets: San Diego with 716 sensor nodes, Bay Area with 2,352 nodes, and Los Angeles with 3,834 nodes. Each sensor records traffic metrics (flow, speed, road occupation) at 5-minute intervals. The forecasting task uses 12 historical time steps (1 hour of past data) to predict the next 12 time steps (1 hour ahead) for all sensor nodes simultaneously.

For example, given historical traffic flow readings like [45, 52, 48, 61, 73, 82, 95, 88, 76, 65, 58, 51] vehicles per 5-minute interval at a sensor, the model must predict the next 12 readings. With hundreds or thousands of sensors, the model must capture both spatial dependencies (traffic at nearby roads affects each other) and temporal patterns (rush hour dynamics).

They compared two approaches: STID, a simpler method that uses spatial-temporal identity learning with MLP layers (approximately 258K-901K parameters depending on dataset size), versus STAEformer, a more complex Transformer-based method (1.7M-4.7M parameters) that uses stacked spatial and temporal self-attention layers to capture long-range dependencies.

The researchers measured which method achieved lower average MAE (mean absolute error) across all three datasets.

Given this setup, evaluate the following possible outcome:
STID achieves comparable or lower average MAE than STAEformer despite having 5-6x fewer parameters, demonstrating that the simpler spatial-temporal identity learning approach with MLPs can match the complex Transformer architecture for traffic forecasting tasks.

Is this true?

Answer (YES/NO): YES